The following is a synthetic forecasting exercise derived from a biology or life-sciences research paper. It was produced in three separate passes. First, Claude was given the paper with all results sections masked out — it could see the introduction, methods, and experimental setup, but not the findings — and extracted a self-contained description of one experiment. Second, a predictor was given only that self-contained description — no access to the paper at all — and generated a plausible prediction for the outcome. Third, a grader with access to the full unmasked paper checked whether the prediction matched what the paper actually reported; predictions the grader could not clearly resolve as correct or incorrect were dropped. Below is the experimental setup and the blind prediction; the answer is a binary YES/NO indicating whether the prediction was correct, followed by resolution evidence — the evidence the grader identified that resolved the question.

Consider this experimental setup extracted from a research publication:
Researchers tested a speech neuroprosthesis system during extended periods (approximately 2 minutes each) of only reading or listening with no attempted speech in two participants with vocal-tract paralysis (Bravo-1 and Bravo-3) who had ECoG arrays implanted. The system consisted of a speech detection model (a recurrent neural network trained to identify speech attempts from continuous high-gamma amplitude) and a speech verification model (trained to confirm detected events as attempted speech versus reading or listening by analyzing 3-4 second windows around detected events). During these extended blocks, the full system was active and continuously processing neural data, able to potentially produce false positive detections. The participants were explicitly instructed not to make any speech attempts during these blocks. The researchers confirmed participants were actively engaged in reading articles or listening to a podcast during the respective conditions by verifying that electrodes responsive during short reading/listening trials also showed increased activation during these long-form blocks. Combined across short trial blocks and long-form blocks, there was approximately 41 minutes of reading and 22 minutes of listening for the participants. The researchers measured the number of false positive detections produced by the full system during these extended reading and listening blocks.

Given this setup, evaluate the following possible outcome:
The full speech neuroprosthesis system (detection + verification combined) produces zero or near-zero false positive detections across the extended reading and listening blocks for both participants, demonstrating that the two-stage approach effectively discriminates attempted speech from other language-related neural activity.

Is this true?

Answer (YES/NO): YES